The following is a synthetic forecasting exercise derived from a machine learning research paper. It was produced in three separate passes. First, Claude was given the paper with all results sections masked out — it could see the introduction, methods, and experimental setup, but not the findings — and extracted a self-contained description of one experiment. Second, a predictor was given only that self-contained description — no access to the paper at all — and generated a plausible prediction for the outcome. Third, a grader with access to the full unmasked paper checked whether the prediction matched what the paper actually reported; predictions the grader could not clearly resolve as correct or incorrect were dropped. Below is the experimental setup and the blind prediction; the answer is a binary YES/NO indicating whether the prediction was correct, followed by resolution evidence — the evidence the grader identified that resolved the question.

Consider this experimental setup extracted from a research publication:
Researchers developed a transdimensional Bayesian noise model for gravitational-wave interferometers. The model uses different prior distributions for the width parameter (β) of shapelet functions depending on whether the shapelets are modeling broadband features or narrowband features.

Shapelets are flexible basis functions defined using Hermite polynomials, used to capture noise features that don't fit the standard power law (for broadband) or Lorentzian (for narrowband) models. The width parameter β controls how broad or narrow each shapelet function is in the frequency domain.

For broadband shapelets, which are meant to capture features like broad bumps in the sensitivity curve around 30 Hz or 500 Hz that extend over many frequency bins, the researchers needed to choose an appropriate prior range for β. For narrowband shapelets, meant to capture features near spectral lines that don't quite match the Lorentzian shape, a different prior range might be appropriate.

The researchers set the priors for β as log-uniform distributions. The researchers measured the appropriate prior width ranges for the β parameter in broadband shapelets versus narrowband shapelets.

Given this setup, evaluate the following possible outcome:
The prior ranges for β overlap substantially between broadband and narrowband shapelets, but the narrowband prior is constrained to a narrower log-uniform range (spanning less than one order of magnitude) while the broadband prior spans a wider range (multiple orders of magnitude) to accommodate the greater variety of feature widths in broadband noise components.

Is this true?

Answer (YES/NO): NO